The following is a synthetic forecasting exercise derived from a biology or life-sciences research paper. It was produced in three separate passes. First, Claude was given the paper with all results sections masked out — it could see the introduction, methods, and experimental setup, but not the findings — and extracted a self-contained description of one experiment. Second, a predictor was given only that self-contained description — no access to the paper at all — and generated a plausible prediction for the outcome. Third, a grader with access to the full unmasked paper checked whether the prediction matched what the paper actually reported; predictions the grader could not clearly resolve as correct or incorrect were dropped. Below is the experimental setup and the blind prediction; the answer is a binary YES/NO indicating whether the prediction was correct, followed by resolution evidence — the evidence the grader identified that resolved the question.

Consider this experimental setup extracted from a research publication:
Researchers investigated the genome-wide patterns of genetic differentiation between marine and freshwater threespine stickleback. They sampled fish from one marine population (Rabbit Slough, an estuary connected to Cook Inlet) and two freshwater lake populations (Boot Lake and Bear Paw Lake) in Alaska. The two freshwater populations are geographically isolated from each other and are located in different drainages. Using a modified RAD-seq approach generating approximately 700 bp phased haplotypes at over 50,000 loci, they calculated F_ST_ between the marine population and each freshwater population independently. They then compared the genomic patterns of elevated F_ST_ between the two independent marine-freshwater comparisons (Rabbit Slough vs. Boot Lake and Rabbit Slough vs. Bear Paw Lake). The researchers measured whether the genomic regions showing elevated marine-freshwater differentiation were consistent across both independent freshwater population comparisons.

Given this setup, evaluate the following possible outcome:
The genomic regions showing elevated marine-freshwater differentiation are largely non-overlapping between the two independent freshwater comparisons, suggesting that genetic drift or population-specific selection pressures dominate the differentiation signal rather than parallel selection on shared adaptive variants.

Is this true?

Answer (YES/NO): NO